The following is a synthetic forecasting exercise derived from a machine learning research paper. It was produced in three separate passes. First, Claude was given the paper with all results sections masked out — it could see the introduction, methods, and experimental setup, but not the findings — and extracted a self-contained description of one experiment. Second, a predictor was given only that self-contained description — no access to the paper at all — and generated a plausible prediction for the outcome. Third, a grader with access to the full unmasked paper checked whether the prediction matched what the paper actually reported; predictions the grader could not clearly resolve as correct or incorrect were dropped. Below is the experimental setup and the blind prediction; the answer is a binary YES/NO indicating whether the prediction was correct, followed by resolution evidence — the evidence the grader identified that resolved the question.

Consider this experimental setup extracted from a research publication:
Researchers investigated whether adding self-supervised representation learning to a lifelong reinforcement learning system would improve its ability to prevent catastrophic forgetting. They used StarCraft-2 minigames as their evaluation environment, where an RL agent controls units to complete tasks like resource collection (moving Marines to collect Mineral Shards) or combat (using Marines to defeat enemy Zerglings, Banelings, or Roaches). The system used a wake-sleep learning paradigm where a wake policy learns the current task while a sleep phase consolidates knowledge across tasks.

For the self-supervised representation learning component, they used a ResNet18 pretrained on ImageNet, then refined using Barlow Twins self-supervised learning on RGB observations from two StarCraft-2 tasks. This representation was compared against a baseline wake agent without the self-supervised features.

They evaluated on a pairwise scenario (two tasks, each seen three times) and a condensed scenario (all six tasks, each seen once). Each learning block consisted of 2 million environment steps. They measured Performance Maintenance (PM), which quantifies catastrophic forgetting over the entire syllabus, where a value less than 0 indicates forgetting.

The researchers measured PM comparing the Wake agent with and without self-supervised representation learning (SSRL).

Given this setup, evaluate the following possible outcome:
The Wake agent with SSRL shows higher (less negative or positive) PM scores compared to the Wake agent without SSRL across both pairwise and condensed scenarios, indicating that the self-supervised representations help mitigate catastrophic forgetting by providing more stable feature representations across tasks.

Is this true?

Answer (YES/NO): NO